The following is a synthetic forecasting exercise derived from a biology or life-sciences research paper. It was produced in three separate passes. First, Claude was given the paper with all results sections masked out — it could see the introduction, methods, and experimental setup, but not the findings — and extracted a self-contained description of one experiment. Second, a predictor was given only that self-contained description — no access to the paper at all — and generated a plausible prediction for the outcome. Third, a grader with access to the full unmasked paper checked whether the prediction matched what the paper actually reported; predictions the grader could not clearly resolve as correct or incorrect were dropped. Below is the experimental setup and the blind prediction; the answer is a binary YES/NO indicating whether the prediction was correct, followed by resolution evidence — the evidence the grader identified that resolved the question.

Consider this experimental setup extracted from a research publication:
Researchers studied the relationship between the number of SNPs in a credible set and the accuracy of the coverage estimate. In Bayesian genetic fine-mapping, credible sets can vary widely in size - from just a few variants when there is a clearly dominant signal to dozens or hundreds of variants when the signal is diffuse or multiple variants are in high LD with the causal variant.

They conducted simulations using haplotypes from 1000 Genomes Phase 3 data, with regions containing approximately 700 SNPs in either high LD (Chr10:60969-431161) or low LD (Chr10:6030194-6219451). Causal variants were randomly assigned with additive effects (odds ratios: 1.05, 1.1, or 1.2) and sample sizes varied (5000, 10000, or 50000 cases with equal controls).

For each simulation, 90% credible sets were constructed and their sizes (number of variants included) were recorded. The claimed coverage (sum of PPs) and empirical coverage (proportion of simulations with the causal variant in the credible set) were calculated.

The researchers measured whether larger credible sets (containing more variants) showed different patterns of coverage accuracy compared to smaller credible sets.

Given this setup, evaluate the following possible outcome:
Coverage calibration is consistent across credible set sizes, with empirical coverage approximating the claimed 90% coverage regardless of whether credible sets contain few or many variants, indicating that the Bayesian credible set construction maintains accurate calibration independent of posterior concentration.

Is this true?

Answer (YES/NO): NO